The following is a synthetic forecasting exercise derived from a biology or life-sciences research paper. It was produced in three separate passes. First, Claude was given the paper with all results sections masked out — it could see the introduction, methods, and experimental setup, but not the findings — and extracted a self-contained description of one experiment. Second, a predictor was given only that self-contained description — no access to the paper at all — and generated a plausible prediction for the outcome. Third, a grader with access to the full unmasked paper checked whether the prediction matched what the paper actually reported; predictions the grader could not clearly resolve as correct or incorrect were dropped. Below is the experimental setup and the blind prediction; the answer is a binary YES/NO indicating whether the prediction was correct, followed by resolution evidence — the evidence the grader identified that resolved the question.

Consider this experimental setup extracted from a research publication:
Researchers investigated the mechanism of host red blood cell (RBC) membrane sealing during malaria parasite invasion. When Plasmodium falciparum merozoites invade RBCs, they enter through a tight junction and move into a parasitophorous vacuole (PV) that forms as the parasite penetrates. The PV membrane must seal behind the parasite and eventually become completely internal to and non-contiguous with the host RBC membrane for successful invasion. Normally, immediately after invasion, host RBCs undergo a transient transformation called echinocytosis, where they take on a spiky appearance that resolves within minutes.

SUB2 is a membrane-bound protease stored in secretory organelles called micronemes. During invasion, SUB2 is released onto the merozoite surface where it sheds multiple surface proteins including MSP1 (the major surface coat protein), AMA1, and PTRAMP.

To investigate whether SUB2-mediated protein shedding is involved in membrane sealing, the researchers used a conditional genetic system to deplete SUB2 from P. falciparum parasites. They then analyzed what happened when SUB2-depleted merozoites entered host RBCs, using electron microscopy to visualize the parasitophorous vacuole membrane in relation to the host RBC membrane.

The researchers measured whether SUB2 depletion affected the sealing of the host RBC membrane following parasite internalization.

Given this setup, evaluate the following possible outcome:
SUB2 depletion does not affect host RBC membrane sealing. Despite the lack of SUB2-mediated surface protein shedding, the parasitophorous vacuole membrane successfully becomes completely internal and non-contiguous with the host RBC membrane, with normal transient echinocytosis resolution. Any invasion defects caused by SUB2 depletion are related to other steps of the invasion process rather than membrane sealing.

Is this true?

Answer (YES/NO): NO